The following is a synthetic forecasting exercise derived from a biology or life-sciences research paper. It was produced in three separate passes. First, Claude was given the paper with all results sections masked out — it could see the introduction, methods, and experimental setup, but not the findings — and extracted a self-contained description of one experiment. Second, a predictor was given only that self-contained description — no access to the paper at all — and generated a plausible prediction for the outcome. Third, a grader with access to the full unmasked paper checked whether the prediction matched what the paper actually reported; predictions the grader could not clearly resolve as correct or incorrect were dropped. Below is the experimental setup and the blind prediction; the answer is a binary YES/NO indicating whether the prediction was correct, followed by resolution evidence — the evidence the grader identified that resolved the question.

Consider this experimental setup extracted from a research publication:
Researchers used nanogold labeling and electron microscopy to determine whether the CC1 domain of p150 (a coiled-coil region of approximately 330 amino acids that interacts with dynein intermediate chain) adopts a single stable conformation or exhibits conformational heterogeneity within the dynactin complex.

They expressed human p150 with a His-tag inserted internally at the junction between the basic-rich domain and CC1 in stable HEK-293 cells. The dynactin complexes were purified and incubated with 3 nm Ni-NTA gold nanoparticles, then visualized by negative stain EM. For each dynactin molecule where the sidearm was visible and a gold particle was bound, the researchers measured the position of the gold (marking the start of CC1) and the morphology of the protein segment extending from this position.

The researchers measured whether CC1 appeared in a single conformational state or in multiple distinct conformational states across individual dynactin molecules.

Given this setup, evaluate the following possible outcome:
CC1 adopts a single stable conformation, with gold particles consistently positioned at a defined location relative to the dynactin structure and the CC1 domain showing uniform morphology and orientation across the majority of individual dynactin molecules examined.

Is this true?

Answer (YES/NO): NO